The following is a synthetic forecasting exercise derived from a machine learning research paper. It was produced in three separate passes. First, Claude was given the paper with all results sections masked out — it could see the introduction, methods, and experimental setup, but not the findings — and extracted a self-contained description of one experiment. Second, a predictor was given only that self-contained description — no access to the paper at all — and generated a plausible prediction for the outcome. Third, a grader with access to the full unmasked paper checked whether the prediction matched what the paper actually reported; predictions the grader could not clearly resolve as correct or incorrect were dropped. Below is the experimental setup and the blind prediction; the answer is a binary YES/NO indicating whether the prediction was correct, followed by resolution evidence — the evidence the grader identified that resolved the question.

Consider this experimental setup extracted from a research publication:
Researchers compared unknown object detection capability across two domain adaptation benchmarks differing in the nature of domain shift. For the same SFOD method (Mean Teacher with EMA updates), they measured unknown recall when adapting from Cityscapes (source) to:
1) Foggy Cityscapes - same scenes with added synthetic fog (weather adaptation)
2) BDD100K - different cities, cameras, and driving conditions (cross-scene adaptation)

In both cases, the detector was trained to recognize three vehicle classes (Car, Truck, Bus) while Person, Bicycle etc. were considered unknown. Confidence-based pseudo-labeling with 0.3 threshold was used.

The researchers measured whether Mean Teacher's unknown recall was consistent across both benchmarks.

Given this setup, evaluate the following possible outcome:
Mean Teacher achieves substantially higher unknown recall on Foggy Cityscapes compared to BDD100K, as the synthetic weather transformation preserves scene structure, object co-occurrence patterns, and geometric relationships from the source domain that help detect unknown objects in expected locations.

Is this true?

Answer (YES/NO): NO